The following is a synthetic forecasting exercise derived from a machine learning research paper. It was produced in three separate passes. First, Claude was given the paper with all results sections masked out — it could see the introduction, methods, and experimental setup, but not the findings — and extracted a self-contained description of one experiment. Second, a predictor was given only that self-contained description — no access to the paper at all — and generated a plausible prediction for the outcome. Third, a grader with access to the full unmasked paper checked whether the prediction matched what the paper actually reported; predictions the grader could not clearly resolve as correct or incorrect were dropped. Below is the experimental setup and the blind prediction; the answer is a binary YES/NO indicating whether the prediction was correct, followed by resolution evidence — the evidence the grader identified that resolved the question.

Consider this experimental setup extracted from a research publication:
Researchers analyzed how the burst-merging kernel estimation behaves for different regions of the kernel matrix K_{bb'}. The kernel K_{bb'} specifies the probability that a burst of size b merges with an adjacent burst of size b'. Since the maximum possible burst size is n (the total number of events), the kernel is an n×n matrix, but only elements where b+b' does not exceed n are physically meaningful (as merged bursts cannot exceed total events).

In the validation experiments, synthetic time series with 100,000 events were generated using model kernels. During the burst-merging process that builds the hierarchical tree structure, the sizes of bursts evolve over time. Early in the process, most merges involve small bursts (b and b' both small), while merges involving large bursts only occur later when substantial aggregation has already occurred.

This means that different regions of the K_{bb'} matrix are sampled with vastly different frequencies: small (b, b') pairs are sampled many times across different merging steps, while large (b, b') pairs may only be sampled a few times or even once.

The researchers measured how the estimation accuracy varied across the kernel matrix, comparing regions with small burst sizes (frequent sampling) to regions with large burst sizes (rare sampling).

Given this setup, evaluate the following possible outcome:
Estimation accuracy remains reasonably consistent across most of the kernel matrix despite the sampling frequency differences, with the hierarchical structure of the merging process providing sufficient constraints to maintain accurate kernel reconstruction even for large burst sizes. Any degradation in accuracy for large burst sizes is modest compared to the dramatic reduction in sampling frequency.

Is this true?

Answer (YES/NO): NO